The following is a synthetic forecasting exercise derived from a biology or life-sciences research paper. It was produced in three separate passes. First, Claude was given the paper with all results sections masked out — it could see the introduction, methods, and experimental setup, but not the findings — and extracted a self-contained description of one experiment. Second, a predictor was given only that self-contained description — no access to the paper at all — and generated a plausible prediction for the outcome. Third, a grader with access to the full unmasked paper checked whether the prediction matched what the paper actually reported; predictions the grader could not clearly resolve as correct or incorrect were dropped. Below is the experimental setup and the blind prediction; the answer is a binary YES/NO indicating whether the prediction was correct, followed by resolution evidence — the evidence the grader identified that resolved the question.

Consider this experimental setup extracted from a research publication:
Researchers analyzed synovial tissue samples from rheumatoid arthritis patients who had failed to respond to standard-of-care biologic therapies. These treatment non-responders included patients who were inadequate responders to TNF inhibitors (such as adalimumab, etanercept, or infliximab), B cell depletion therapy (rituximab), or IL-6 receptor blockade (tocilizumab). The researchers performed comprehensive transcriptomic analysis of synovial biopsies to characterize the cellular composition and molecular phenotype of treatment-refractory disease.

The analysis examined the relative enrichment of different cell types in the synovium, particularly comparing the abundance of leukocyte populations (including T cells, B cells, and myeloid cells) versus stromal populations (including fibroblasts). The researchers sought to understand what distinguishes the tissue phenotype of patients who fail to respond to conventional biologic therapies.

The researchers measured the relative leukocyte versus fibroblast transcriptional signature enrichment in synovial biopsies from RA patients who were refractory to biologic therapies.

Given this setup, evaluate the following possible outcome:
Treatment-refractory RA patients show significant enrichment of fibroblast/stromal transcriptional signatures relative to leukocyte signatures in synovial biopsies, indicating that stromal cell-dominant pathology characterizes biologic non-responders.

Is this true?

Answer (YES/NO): YES